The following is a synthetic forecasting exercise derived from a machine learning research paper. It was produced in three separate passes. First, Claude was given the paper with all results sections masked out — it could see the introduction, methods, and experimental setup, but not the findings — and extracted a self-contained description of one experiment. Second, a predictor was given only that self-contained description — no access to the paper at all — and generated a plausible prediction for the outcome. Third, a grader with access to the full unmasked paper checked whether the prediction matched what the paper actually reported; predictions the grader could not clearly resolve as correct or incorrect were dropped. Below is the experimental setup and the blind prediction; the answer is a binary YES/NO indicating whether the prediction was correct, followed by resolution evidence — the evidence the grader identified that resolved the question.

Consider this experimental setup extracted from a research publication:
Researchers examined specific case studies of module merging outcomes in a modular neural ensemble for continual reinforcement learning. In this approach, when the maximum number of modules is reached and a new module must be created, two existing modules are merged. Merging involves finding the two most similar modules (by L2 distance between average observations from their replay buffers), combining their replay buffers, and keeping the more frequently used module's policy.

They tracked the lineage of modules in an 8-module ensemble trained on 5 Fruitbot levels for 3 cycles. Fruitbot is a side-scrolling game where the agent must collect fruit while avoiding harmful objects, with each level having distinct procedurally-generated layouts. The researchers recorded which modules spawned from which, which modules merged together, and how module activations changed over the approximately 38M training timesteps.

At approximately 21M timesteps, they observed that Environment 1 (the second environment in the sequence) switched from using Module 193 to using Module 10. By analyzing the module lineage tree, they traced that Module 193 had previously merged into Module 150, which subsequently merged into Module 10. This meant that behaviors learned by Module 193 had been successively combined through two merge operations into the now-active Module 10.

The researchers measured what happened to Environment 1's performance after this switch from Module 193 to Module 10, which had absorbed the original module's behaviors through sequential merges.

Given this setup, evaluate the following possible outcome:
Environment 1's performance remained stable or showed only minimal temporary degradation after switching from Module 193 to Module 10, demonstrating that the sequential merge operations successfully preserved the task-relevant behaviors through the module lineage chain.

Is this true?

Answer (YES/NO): YES